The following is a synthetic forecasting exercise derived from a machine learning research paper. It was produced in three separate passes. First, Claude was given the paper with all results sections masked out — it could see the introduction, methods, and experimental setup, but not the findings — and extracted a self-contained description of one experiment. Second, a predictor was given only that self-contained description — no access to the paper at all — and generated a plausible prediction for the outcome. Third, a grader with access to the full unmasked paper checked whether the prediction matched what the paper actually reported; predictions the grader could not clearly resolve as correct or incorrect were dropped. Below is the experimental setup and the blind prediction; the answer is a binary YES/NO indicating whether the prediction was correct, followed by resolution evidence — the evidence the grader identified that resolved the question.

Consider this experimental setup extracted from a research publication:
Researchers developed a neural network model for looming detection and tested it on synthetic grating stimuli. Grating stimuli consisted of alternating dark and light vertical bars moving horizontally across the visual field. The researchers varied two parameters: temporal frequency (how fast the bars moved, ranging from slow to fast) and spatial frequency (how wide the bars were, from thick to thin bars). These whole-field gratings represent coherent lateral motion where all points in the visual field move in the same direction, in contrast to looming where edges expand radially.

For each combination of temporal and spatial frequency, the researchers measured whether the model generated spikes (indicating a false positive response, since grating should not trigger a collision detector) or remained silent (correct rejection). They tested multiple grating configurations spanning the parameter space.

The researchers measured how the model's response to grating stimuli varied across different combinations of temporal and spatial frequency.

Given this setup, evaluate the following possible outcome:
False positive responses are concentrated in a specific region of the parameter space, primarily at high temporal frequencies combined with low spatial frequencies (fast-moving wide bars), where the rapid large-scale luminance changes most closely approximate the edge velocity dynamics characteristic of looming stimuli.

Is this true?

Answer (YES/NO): NO